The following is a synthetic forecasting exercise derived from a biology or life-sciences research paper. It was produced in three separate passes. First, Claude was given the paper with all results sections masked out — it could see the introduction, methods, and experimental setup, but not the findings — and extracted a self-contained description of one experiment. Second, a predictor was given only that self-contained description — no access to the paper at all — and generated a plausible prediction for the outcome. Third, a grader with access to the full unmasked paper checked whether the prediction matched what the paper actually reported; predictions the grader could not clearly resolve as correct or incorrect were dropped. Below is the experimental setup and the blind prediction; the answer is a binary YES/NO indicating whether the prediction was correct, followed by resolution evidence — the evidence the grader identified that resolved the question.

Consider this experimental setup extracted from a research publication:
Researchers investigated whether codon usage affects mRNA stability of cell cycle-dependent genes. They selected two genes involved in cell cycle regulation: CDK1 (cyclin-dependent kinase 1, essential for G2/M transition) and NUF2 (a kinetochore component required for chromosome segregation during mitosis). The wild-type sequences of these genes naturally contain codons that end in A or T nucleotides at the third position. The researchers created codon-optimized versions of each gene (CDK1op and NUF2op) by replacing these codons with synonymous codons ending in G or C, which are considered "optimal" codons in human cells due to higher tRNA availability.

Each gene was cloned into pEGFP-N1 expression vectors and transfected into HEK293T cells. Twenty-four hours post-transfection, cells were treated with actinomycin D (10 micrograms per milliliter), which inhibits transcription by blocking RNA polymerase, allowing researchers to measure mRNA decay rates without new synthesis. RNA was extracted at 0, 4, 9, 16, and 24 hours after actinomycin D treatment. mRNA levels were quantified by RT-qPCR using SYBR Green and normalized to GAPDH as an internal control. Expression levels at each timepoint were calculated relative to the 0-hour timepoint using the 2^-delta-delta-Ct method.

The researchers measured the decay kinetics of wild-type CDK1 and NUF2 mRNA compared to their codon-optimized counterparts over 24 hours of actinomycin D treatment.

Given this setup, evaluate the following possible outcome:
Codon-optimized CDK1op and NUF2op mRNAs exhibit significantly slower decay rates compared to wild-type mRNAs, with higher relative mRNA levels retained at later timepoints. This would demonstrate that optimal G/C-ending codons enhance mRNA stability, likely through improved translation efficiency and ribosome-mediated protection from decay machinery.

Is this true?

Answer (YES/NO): YES